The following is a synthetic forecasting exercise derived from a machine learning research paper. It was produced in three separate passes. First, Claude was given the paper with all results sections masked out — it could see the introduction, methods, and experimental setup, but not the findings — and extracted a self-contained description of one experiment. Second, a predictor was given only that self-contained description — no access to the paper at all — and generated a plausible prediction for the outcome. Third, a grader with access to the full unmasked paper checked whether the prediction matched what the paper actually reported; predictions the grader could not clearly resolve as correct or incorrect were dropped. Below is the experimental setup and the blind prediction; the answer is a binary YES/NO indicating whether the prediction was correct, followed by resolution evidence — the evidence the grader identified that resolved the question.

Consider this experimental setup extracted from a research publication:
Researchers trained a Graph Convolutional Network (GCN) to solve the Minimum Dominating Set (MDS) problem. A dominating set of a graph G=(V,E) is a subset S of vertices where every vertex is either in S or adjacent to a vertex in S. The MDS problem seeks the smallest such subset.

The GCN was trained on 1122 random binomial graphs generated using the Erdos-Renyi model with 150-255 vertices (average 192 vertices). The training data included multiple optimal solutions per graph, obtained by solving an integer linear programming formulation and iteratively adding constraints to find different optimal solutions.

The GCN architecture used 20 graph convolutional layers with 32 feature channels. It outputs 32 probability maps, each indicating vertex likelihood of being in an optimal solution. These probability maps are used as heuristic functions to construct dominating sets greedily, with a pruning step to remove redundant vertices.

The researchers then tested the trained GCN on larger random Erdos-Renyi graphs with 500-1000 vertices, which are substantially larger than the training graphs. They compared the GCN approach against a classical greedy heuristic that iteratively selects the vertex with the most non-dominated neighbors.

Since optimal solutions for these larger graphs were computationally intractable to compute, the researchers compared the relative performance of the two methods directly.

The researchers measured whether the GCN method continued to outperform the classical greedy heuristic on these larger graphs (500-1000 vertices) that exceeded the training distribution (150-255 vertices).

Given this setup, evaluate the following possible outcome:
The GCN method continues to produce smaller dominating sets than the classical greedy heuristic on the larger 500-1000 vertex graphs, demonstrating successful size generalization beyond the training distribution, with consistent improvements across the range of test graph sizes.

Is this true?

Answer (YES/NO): YES